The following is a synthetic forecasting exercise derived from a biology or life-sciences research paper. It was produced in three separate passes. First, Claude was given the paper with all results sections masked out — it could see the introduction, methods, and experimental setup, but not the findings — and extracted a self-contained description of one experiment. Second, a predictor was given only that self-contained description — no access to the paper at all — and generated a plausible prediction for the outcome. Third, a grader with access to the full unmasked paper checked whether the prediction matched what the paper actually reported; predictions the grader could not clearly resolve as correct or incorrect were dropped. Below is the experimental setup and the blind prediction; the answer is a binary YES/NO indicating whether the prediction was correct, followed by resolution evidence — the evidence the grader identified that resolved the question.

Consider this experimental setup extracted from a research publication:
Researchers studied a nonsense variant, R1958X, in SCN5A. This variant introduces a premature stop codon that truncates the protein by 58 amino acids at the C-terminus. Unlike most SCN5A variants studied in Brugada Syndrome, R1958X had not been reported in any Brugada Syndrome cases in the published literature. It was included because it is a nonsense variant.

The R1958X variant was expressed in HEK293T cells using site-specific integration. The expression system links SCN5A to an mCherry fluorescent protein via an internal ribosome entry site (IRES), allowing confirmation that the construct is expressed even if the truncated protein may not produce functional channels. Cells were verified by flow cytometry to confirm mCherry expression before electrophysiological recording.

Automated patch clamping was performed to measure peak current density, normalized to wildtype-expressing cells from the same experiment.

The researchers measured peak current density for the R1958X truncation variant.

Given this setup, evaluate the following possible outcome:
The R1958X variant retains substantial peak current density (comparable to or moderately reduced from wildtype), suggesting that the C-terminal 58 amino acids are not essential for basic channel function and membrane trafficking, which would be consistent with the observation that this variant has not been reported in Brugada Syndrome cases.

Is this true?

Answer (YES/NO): YES